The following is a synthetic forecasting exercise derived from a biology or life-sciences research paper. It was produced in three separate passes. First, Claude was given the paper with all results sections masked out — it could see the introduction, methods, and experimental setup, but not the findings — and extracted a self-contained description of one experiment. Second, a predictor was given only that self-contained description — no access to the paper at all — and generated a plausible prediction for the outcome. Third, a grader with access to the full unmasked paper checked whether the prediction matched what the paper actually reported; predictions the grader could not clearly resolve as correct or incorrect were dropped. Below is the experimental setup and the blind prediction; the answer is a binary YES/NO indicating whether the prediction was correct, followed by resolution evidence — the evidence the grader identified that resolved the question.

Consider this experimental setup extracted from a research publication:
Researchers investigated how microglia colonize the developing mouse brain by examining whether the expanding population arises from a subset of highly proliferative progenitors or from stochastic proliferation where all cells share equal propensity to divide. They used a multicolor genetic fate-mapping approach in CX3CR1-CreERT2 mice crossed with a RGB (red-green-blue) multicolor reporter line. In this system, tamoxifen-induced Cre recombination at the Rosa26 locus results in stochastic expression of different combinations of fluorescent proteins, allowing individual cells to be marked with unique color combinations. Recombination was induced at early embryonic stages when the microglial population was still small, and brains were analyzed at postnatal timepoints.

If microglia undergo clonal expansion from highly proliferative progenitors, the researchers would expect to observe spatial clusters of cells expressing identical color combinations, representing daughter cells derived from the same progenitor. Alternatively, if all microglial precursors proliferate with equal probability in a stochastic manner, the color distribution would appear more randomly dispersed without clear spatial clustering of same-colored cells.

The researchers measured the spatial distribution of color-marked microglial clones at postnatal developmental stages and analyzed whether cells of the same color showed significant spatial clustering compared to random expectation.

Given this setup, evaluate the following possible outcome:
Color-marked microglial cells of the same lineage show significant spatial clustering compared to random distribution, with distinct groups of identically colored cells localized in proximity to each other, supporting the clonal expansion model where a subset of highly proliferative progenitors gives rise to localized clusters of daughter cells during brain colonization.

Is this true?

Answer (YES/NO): YES